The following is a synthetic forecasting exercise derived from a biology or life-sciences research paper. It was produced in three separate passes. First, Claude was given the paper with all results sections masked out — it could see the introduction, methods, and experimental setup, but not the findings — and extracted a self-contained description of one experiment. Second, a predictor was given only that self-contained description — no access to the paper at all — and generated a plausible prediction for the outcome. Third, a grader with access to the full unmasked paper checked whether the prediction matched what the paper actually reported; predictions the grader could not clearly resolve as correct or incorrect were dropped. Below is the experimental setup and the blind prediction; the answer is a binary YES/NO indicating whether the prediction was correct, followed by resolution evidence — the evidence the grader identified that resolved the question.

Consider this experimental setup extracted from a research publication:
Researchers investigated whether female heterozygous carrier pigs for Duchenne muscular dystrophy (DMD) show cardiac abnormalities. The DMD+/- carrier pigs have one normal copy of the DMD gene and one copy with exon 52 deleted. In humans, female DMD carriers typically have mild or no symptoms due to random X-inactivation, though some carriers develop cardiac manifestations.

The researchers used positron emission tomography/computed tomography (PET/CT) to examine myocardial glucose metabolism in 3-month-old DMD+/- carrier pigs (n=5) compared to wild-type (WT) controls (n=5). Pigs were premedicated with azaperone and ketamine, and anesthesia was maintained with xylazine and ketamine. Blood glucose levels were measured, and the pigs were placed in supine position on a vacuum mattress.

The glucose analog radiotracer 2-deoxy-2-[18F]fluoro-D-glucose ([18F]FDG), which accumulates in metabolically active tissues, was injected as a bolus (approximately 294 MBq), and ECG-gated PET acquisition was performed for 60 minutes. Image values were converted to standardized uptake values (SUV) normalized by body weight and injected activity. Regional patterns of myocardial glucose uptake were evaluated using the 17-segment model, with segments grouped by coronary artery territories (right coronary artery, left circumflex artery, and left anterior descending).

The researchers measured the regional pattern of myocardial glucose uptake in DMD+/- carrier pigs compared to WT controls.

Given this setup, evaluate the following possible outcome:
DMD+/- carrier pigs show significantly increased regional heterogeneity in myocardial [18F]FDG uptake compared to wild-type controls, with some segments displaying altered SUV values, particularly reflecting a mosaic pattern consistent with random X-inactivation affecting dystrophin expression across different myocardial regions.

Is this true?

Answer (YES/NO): NO